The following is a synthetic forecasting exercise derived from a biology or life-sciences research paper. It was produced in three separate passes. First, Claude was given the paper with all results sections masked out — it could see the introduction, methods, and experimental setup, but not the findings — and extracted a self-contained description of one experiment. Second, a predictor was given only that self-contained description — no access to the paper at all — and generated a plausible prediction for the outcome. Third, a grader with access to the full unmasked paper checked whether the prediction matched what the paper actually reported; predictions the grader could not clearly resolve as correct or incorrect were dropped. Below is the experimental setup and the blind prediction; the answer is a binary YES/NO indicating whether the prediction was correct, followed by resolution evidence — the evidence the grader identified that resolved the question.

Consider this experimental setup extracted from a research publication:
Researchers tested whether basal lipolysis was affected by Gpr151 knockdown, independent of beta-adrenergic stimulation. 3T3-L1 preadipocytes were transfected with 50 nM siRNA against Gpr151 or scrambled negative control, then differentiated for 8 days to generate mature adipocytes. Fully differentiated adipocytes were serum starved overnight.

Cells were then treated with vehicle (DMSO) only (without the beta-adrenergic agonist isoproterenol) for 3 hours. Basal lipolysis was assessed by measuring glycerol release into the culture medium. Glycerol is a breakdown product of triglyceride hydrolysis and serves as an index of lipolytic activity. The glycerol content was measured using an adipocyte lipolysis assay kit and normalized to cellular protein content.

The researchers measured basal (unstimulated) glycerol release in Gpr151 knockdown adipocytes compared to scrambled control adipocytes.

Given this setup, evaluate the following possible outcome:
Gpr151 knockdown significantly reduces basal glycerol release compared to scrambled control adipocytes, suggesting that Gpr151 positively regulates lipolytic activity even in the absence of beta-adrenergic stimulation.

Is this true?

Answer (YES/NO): YES